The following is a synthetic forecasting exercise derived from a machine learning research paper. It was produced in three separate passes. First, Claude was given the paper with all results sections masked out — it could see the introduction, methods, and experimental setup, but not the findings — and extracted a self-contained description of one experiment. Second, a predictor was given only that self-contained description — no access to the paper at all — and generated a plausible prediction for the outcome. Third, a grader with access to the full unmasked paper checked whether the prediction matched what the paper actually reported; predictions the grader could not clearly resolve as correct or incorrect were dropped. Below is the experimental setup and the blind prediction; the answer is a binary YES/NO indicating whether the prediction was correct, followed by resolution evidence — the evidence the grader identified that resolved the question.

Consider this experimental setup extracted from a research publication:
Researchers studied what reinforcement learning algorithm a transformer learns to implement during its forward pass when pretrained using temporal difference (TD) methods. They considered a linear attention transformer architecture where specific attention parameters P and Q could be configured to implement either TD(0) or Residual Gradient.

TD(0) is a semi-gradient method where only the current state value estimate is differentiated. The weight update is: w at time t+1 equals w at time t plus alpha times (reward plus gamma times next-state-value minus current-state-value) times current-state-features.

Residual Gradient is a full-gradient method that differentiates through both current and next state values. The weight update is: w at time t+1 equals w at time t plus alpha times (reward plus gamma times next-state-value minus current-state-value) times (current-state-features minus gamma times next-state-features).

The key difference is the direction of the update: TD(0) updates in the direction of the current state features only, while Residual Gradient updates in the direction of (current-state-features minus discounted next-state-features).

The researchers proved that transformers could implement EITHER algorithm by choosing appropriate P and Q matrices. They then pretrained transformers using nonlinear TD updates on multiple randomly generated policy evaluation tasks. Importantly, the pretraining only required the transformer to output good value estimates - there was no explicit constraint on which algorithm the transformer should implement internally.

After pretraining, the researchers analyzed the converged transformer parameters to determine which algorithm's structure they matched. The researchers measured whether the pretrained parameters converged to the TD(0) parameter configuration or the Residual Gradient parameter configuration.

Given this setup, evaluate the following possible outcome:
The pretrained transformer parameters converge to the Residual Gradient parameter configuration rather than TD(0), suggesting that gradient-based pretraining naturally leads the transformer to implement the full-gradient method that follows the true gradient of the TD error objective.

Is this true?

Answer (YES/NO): NO